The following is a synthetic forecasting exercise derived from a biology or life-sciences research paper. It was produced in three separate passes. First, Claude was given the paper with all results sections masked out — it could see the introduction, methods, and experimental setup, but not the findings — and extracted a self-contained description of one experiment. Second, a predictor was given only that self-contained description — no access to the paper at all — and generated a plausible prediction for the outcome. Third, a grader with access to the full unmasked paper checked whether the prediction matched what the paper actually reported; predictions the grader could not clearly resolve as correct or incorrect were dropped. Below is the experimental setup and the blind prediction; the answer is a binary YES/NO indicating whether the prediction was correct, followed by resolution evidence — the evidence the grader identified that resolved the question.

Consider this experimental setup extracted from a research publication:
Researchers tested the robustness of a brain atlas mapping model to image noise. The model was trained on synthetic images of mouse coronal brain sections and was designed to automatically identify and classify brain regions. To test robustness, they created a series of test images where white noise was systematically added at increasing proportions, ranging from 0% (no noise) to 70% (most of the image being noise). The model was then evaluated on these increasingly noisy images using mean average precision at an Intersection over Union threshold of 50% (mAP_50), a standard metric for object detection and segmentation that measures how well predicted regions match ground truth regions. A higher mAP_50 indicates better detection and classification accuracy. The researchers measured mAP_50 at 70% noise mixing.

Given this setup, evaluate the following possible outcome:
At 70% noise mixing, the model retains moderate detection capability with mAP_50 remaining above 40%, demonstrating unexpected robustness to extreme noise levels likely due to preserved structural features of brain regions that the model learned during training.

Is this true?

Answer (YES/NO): YES